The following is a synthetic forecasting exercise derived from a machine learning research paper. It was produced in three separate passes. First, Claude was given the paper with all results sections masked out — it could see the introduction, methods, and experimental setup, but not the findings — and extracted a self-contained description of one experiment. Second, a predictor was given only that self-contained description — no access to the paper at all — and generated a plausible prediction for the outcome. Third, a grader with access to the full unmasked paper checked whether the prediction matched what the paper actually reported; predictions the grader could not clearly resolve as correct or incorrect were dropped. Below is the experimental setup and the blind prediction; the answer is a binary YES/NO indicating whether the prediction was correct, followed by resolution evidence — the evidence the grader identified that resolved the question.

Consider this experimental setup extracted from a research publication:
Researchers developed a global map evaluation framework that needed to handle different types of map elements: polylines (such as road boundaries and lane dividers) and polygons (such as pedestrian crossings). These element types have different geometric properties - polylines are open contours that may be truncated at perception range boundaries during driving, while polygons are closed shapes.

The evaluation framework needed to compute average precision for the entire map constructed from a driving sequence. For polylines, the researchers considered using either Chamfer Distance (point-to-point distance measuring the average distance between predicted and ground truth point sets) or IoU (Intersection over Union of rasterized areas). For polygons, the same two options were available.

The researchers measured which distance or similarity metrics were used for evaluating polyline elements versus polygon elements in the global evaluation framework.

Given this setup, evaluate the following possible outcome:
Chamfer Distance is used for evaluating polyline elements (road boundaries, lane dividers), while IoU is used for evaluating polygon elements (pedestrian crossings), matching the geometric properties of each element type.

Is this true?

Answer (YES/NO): YES